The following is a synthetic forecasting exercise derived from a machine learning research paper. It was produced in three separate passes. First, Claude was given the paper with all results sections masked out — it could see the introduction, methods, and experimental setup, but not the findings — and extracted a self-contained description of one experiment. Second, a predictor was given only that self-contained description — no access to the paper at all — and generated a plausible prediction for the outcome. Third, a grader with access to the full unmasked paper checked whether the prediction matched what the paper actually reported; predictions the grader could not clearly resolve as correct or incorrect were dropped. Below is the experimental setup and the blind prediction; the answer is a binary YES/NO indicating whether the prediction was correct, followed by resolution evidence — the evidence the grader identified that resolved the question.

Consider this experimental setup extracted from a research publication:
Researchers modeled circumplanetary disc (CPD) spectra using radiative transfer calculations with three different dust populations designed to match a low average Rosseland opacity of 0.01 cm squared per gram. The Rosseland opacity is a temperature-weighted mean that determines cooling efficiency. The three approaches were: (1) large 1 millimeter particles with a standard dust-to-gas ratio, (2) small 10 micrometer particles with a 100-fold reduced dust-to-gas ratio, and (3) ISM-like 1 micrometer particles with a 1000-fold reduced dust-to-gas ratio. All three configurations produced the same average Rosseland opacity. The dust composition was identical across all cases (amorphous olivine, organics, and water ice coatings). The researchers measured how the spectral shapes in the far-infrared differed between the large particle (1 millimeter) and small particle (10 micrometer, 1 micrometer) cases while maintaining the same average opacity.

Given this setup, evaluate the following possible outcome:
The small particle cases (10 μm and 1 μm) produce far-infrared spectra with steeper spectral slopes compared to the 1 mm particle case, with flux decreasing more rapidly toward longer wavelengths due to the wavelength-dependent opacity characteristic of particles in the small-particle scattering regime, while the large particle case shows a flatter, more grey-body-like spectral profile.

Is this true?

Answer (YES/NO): YES